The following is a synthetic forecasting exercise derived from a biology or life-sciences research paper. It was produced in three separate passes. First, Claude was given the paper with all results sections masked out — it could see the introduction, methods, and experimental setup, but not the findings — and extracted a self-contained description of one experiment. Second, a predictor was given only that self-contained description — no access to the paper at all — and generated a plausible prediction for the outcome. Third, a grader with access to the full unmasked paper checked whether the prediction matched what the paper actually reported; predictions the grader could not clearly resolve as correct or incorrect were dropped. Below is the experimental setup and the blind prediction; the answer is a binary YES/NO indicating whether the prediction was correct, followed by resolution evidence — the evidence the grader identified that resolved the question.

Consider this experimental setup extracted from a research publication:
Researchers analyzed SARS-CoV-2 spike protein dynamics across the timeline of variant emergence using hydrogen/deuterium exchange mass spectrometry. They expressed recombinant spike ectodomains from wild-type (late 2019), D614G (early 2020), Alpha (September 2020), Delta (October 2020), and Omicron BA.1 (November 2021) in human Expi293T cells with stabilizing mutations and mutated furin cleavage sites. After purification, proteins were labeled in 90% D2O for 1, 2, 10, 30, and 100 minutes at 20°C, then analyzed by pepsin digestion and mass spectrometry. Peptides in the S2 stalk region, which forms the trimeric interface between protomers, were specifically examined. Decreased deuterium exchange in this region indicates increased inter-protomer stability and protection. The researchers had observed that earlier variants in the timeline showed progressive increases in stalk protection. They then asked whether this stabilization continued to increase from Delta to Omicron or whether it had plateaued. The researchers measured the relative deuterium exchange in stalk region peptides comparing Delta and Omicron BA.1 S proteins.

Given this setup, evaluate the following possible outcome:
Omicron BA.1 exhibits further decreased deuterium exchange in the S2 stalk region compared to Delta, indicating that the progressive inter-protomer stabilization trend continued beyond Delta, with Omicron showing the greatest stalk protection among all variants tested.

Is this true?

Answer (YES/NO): YES